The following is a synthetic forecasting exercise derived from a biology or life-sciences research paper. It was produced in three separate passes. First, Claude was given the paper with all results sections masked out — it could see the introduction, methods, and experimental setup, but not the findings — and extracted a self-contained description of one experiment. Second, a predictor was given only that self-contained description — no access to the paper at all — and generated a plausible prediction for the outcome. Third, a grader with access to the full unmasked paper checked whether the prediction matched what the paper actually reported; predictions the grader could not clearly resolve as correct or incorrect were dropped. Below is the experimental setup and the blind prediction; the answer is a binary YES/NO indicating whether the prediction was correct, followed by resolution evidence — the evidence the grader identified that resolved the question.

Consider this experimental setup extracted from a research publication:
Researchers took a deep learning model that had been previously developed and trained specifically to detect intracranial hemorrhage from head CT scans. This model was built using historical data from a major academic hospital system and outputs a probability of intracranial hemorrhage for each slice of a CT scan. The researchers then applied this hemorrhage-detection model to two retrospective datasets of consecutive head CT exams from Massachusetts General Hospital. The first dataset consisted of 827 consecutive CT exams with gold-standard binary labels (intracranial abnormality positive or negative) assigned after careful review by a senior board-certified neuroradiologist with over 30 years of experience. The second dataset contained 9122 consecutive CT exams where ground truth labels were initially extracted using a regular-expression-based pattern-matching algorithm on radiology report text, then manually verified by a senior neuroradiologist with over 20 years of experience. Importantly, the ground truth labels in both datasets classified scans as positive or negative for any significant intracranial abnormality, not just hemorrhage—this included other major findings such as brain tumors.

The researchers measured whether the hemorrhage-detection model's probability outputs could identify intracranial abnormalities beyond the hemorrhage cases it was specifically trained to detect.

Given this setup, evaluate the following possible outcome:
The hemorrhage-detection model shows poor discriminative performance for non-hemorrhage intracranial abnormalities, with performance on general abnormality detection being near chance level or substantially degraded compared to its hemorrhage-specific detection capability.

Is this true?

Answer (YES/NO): NO